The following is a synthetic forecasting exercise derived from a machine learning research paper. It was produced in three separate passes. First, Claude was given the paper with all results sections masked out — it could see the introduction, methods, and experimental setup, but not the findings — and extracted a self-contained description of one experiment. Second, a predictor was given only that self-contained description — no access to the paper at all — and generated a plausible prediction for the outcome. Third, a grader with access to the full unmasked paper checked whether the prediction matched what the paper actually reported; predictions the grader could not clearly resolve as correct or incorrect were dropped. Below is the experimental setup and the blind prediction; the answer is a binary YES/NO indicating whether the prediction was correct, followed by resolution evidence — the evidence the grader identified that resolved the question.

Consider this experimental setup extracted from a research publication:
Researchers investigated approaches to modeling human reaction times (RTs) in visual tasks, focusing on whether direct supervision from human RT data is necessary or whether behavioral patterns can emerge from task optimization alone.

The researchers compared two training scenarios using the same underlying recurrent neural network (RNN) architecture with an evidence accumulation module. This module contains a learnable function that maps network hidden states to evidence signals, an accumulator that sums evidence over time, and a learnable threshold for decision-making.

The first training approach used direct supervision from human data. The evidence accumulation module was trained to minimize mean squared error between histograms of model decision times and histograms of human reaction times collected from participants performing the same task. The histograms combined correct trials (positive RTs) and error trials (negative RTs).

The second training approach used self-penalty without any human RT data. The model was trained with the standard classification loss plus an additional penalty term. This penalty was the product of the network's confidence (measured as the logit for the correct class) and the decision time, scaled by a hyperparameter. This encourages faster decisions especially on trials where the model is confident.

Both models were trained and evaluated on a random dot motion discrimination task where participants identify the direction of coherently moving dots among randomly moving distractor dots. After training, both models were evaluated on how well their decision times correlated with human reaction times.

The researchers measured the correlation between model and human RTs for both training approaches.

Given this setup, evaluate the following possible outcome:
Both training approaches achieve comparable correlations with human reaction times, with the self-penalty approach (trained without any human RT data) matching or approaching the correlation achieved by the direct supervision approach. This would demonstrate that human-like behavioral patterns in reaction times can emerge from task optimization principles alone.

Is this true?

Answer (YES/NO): NO